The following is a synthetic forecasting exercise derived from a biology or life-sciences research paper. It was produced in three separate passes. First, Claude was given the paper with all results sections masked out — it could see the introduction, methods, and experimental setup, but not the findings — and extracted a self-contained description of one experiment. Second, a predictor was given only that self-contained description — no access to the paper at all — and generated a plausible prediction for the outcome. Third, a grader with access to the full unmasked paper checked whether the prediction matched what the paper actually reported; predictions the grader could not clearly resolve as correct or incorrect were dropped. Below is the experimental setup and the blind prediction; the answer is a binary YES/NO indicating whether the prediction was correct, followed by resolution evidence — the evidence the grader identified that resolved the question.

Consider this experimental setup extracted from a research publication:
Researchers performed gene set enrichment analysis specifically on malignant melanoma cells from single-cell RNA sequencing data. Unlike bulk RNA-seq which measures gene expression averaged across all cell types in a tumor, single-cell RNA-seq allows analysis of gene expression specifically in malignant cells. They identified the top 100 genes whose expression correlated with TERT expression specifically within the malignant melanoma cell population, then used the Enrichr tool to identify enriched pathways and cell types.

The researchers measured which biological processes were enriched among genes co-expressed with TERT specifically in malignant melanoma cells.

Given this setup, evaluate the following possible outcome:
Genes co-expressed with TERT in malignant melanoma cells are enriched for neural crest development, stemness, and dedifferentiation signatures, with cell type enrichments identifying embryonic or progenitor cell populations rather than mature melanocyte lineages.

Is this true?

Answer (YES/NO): NO